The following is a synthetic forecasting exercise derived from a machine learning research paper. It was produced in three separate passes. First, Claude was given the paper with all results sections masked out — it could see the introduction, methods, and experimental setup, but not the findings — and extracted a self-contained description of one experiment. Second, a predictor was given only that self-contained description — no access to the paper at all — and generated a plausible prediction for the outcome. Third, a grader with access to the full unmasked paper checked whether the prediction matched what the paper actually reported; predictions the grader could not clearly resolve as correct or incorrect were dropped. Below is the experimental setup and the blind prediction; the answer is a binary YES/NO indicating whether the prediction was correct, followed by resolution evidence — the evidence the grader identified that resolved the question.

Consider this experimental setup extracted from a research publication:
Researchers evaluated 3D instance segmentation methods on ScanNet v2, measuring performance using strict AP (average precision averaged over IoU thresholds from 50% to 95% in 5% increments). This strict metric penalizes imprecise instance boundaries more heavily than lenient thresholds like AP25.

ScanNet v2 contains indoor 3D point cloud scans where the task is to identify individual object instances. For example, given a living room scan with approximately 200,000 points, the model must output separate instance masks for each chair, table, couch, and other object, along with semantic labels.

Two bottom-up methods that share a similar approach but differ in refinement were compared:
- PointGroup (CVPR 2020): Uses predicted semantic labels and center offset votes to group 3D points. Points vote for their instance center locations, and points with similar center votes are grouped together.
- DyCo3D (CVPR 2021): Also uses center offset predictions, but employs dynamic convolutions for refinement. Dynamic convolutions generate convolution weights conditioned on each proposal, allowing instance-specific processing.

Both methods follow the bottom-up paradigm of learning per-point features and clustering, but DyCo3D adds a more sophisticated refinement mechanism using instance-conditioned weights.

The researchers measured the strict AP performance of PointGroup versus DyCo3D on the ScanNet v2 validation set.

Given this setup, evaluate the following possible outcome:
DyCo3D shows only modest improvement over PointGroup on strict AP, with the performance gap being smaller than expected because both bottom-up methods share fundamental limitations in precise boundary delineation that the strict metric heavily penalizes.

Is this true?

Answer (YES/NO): YES